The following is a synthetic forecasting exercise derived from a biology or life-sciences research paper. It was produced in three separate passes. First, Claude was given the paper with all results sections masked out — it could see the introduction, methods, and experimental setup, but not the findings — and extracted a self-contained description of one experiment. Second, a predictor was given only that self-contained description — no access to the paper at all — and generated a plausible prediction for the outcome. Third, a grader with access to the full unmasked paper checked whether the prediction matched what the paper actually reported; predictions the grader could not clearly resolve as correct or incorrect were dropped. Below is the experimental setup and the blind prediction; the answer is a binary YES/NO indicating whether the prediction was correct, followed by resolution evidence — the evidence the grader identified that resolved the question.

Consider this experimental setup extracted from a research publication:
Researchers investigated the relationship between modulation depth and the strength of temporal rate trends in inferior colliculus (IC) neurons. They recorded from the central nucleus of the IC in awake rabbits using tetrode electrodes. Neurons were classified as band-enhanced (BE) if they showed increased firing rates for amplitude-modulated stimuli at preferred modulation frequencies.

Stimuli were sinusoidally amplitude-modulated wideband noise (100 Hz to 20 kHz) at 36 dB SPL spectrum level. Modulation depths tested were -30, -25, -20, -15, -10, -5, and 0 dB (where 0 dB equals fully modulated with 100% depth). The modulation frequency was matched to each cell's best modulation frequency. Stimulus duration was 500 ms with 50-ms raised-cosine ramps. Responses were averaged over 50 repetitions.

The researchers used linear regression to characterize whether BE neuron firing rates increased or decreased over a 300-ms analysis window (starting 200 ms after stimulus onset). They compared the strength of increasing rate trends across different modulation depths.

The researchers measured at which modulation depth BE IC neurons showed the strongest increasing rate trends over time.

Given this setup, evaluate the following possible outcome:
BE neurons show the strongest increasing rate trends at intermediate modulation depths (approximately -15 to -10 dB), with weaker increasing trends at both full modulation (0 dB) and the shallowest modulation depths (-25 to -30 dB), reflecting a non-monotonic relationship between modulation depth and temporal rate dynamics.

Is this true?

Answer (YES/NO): NO